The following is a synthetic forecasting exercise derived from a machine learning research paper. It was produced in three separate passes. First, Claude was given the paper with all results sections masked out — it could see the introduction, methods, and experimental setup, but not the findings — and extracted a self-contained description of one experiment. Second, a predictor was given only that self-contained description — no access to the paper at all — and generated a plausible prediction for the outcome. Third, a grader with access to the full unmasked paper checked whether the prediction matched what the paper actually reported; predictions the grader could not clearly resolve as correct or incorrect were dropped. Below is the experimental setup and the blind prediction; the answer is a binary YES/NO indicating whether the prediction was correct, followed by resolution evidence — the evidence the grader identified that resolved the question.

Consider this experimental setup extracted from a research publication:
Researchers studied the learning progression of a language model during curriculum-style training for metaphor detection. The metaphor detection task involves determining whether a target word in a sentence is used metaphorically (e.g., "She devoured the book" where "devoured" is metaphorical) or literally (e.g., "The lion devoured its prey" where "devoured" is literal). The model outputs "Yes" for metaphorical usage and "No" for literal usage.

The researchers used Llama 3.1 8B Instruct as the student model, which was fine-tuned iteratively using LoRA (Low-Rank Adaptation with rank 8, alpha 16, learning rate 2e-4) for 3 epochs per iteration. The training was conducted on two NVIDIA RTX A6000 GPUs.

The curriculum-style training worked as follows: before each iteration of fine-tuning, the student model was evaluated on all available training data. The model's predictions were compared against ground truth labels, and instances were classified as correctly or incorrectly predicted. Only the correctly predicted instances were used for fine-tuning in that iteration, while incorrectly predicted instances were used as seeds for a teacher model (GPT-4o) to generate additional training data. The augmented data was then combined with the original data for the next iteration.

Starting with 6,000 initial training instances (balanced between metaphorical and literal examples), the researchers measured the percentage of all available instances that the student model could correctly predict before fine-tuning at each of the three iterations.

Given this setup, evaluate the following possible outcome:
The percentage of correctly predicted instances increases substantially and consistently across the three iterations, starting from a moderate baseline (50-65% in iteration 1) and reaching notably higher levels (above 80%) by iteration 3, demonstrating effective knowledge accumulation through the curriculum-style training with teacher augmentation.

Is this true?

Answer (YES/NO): NO